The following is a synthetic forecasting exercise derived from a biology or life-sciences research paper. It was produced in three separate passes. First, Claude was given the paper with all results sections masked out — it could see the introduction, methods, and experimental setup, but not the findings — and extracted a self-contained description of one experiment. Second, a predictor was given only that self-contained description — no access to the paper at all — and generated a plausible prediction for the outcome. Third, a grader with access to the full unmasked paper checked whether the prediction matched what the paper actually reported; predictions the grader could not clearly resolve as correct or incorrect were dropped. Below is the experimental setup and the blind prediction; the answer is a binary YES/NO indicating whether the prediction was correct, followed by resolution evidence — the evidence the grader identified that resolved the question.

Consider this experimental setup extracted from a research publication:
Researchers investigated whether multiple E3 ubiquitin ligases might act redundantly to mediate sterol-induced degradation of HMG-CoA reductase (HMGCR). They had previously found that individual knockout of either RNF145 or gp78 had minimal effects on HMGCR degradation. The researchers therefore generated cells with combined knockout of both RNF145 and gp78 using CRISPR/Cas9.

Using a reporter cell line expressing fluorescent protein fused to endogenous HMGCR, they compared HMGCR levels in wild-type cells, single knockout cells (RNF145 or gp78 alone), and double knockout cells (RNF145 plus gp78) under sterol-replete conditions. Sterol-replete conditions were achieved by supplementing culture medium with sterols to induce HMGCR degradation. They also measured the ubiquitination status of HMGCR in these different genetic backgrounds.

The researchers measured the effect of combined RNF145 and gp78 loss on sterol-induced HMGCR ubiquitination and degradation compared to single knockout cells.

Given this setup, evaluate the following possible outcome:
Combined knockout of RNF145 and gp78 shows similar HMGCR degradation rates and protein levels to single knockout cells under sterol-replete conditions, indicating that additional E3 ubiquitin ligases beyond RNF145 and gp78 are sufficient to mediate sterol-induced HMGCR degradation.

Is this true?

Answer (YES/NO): NO